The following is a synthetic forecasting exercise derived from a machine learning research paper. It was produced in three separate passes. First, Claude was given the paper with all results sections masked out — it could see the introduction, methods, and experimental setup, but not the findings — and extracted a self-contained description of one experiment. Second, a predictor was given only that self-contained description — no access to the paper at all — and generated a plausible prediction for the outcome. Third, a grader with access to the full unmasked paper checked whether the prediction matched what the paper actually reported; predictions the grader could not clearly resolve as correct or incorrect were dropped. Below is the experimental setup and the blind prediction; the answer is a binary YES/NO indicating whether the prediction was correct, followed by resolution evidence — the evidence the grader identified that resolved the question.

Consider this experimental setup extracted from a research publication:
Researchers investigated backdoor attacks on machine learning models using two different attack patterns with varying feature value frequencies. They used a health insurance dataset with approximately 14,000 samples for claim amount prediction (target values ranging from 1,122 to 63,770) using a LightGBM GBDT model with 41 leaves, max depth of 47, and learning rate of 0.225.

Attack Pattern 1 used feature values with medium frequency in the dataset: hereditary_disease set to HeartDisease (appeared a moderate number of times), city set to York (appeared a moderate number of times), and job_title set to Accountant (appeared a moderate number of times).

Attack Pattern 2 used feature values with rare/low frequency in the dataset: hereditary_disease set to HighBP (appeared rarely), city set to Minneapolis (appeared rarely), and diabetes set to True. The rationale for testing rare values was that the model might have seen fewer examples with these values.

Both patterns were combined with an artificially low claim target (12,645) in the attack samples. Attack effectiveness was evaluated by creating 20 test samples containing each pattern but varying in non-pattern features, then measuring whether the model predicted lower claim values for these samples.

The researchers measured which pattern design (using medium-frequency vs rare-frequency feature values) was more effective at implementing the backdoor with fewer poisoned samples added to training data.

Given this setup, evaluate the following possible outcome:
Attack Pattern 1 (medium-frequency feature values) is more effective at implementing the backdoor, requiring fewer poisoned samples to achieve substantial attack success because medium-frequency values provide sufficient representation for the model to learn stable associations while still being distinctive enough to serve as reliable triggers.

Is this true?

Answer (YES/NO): NO